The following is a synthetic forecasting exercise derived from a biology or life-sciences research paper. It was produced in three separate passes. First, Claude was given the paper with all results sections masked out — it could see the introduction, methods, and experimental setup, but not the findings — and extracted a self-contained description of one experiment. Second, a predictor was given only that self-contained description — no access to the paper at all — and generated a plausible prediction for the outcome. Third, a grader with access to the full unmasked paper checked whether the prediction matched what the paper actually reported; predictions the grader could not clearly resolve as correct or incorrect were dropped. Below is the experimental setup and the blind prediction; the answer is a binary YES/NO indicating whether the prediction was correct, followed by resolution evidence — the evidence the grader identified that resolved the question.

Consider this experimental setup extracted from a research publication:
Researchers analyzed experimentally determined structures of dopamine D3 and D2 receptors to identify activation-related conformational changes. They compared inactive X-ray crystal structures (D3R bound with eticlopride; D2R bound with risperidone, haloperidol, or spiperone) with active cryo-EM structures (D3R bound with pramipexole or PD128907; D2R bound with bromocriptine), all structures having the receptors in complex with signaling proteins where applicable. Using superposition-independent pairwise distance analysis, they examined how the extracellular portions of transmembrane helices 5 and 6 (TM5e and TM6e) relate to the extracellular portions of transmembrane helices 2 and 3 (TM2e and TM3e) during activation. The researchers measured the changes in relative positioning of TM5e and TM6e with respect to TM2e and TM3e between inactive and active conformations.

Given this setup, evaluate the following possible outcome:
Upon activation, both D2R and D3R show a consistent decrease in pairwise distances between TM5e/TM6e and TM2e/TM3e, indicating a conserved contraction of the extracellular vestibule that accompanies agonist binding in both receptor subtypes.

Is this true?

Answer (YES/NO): NO